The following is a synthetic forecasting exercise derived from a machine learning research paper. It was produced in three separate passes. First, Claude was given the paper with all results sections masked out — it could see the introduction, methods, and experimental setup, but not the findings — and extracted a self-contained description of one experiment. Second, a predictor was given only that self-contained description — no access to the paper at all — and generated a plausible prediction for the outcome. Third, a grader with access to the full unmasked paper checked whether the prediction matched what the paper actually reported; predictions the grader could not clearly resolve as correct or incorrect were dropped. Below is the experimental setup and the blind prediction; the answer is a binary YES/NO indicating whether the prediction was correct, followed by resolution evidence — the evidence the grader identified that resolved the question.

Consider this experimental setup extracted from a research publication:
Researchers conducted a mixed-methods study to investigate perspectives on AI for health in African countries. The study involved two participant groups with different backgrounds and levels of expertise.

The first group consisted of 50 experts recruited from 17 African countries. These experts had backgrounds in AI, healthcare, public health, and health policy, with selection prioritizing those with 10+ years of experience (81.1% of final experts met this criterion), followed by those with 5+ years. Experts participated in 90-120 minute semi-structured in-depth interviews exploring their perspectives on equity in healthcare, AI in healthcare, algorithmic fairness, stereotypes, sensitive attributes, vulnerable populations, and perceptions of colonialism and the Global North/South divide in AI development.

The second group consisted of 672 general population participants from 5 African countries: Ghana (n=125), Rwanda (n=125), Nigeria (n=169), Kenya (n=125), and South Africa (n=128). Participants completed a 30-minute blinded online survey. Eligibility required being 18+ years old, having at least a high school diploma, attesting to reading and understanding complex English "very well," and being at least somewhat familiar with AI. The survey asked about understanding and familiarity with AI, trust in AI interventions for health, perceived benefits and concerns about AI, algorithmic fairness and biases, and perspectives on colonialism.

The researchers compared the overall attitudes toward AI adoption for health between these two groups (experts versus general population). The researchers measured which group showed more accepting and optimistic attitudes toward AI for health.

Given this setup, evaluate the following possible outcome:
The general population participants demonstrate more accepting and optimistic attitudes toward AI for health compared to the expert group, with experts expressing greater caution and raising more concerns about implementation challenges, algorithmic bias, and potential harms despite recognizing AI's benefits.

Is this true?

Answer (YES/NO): YES